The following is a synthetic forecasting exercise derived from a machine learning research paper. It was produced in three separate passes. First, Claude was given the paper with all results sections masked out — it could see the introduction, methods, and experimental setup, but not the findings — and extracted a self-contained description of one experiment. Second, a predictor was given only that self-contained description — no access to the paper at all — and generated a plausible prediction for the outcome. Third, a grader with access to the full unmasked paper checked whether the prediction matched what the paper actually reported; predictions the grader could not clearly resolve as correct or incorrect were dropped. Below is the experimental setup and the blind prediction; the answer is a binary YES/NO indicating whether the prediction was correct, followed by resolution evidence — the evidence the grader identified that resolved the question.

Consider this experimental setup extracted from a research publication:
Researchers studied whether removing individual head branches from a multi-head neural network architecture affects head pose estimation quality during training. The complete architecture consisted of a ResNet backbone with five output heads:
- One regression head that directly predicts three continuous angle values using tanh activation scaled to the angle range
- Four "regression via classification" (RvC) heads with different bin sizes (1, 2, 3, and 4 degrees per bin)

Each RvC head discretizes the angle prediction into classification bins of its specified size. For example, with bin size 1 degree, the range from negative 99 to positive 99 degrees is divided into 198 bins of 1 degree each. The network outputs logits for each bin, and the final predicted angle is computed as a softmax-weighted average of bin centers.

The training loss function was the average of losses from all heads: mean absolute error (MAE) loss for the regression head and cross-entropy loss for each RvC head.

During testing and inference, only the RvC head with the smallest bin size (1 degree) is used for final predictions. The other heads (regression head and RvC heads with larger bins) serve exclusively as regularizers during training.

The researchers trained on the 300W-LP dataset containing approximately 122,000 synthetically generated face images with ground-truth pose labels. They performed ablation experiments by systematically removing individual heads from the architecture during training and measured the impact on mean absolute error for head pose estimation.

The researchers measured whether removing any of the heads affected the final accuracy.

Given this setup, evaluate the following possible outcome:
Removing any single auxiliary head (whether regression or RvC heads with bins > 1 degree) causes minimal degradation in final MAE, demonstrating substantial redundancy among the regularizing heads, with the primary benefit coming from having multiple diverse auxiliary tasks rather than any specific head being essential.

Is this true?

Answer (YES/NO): NO